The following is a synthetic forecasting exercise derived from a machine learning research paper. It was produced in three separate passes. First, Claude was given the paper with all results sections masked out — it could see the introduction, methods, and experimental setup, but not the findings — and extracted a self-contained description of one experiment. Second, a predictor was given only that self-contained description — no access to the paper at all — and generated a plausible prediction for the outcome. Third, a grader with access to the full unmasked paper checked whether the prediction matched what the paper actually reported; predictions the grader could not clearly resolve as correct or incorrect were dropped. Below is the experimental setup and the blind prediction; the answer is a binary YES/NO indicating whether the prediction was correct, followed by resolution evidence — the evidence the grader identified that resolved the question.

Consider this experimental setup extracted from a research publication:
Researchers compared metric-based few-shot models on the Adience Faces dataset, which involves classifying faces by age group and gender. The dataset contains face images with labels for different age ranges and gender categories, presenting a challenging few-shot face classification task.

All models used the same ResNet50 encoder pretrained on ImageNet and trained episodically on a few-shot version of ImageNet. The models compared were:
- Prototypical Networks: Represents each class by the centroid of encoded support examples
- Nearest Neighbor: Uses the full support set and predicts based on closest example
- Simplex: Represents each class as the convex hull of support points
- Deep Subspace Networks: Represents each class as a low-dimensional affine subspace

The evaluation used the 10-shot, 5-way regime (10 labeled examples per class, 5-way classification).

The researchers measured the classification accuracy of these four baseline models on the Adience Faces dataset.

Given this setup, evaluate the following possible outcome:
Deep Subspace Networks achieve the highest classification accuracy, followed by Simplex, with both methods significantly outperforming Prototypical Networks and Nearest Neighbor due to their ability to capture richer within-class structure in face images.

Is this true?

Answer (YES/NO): NO